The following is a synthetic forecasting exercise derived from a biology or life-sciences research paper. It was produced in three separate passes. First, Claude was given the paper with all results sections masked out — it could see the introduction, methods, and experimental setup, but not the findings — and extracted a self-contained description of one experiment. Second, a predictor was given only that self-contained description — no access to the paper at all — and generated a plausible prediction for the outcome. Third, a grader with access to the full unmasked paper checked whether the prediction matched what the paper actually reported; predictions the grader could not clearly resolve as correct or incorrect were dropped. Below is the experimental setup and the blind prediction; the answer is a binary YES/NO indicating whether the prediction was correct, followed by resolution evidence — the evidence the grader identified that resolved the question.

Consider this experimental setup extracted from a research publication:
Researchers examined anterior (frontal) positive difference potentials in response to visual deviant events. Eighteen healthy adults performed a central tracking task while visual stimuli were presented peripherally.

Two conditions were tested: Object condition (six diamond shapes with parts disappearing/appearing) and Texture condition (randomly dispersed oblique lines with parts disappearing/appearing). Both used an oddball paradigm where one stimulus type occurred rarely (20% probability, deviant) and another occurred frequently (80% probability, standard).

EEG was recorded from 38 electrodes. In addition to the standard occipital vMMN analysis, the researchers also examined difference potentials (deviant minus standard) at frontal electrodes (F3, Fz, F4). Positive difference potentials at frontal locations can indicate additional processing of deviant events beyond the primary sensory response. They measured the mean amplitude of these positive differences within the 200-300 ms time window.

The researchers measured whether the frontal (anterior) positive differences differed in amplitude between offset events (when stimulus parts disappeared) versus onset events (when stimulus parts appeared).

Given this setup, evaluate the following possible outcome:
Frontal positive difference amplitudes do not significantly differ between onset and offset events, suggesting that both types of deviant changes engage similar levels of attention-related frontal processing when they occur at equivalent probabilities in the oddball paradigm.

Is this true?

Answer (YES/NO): NO